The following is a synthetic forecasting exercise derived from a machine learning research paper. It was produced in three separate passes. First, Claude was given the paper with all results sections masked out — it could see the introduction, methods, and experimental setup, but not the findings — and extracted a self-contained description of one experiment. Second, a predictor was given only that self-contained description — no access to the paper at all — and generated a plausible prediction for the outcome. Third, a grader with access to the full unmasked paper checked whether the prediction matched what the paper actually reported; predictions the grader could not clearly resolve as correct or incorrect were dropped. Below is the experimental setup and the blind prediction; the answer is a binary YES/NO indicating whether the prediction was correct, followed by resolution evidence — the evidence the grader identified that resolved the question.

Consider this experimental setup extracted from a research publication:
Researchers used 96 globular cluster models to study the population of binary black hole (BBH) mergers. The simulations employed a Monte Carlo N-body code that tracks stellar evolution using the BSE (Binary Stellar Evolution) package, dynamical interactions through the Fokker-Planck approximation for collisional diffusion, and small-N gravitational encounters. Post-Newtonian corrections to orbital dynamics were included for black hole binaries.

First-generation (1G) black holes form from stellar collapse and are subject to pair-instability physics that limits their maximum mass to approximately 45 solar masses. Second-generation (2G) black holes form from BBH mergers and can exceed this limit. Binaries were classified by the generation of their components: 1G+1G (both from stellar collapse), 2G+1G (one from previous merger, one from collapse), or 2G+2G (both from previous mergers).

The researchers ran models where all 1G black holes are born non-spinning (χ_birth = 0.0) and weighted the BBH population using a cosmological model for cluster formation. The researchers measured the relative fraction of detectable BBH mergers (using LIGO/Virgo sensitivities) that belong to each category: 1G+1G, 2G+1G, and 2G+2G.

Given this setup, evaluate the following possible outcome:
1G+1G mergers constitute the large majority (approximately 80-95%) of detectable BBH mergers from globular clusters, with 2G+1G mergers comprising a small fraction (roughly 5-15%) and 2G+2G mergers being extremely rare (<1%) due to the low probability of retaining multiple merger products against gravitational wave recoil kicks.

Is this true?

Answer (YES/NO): NO